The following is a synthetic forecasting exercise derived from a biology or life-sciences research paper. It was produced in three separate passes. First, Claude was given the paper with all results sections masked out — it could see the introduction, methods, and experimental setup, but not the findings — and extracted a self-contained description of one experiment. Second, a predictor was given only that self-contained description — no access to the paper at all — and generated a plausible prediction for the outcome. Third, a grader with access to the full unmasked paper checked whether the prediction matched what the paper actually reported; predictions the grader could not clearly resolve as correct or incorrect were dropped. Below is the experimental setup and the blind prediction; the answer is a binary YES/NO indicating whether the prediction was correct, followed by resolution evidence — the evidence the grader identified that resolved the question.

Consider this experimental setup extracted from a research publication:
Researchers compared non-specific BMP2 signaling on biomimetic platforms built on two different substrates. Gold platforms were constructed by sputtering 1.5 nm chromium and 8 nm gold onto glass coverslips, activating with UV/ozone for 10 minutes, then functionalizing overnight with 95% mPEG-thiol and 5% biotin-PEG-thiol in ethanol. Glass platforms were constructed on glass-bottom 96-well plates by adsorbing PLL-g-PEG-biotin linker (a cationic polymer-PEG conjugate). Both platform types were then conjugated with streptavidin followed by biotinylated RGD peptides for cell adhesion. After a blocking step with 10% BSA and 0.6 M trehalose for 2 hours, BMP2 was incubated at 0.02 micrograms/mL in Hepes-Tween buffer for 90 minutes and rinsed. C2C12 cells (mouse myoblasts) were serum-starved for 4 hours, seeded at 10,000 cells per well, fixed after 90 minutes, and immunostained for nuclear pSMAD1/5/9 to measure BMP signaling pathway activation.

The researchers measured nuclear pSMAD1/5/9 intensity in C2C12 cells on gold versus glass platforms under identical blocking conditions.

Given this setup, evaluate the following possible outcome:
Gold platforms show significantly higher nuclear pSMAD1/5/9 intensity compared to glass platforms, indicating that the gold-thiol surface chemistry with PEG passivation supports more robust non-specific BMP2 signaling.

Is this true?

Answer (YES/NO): NO